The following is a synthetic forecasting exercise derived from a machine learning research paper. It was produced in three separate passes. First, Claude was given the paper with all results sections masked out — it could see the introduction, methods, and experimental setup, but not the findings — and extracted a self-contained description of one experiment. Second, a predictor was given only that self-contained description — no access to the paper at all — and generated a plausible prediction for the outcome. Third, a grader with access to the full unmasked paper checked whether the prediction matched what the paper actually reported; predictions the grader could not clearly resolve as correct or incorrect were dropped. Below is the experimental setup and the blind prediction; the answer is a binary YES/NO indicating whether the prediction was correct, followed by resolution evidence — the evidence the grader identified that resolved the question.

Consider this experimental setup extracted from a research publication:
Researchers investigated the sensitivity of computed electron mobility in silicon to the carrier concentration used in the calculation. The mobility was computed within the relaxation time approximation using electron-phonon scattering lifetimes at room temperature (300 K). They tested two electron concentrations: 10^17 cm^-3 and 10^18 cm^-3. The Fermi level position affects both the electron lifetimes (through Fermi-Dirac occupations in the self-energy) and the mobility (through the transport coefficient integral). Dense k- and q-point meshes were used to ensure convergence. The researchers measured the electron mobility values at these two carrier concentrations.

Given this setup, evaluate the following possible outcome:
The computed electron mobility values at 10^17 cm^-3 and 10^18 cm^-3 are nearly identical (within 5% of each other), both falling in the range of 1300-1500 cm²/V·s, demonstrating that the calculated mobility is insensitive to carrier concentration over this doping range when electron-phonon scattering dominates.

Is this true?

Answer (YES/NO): NO